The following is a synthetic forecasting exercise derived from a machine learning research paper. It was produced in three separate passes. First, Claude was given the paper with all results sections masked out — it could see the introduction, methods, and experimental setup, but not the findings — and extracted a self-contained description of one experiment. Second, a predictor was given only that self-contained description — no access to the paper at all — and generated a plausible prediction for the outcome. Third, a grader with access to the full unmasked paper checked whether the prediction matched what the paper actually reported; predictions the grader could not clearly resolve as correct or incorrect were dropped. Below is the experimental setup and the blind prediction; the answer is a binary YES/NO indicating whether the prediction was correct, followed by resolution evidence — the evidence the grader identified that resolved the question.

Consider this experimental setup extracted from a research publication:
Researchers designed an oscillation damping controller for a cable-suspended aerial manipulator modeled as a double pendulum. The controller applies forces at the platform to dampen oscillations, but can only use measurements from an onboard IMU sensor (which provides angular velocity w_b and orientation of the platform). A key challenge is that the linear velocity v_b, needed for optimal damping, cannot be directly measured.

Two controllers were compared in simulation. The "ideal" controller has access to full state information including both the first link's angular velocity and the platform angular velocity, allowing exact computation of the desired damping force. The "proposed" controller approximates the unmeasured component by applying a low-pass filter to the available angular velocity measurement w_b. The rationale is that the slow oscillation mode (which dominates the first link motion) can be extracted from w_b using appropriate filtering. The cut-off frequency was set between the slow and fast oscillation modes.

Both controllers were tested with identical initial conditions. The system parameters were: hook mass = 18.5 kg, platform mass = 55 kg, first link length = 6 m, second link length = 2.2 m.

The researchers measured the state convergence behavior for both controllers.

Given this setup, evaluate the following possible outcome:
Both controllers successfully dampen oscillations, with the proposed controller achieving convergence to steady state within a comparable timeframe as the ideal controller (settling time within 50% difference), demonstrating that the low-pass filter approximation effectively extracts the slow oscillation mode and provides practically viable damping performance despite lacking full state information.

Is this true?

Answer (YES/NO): YES